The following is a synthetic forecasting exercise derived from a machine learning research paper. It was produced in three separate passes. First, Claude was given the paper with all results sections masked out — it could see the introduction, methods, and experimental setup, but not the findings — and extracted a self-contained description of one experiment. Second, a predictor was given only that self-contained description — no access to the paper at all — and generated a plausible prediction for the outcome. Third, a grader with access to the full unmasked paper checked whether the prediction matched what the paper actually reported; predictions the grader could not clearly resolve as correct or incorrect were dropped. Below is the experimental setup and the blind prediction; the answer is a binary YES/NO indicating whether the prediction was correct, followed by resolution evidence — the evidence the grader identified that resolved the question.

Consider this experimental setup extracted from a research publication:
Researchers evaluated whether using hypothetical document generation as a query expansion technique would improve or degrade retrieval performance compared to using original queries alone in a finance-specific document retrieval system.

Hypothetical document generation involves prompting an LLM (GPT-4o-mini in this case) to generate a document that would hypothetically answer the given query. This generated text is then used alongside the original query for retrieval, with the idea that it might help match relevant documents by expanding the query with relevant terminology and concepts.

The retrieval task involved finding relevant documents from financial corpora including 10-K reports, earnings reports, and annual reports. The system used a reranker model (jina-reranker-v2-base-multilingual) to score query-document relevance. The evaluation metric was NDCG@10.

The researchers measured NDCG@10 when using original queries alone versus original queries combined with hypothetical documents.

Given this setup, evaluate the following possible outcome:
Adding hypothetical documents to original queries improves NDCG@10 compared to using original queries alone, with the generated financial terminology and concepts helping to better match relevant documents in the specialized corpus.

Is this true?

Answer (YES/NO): NO